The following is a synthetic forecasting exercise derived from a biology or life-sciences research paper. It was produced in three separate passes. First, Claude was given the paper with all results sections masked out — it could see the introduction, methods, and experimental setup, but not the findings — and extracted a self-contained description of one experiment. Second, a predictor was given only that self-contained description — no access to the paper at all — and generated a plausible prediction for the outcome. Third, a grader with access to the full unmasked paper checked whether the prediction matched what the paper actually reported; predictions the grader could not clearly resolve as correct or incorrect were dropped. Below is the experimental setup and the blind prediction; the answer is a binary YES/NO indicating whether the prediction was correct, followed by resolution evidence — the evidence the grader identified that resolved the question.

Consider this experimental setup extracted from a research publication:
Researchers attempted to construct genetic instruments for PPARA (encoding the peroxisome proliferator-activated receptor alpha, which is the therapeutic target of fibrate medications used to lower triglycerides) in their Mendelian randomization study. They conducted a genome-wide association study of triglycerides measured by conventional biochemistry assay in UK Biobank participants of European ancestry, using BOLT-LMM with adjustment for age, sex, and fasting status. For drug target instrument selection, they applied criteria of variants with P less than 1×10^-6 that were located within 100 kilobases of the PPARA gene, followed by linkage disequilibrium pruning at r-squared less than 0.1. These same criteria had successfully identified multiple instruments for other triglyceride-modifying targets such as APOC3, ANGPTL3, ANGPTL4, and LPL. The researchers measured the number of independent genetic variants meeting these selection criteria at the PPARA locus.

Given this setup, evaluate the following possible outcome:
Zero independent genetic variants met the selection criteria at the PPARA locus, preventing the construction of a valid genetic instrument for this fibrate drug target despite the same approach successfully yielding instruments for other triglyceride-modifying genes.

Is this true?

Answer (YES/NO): NO